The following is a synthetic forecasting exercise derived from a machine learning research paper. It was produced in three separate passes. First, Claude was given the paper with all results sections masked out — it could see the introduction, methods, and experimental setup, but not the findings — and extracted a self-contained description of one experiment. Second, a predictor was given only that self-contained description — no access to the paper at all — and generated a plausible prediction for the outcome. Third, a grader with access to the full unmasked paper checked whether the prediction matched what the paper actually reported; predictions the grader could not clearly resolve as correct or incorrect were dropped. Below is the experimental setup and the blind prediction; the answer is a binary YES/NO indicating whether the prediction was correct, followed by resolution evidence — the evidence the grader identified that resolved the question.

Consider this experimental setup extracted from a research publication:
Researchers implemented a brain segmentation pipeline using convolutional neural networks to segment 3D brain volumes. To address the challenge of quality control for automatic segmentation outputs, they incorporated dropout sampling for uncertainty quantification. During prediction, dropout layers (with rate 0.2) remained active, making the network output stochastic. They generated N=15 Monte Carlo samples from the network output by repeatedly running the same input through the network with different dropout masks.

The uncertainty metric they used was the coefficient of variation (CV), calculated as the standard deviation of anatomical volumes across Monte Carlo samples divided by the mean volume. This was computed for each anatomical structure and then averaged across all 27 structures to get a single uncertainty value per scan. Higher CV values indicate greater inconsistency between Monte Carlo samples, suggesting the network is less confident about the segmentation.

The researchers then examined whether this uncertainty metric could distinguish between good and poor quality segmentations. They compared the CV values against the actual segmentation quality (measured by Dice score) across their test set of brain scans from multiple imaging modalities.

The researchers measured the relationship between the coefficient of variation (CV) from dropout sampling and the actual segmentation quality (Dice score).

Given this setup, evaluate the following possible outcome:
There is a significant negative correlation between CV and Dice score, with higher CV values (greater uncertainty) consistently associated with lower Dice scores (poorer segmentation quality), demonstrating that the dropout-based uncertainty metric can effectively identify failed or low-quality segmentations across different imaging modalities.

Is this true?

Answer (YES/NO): YES